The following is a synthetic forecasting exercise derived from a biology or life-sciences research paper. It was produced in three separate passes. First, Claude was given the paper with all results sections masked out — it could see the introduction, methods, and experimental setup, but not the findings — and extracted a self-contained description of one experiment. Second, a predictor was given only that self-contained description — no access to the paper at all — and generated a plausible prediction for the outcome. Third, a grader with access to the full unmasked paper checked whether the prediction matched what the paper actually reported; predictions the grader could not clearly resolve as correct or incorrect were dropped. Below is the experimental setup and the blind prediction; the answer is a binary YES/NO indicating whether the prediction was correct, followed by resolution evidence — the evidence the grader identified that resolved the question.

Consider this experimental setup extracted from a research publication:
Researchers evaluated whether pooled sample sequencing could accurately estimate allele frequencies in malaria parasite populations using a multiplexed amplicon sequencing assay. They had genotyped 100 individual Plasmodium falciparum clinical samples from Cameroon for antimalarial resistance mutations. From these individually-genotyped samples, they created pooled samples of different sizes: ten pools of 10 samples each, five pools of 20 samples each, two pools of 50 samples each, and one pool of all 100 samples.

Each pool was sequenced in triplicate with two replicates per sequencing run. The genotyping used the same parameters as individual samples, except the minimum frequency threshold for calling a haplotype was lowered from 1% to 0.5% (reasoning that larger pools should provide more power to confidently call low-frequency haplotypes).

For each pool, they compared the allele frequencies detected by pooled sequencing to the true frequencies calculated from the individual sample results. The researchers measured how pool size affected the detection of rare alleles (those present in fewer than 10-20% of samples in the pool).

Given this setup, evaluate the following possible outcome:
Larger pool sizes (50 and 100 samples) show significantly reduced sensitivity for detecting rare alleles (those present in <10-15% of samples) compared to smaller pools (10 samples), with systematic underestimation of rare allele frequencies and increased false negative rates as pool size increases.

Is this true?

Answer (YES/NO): NO